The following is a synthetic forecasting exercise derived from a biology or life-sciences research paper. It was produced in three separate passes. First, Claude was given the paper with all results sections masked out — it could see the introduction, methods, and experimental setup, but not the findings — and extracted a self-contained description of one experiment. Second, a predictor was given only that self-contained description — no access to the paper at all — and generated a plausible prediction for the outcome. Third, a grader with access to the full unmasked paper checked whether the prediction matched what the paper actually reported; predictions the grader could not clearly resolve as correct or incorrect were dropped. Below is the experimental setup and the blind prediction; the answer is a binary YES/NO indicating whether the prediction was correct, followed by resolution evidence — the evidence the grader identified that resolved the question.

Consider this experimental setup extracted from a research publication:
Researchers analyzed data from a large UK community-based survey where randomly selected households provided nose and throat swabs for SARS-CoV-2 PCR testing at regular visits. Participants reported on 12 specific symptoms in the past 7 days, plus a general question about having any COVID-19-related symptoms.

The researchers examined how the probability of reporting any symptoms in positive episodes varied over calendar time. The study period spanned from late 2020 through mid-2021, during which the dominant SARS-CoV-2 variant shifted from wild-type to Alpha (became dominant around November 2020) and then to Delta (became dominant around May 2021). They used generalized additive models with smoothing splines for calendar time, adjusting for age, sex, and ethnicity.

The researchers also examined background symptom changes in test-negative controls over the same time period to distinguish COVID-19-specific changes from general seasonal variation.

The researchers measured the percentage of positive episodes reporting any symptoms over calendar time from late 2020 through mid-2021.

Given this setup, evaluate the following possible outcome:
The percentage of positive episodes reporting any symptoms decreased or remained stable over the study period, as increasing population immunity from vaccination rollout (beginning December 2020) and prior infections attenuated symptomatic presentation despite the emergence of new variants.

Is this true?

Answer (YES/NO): NO